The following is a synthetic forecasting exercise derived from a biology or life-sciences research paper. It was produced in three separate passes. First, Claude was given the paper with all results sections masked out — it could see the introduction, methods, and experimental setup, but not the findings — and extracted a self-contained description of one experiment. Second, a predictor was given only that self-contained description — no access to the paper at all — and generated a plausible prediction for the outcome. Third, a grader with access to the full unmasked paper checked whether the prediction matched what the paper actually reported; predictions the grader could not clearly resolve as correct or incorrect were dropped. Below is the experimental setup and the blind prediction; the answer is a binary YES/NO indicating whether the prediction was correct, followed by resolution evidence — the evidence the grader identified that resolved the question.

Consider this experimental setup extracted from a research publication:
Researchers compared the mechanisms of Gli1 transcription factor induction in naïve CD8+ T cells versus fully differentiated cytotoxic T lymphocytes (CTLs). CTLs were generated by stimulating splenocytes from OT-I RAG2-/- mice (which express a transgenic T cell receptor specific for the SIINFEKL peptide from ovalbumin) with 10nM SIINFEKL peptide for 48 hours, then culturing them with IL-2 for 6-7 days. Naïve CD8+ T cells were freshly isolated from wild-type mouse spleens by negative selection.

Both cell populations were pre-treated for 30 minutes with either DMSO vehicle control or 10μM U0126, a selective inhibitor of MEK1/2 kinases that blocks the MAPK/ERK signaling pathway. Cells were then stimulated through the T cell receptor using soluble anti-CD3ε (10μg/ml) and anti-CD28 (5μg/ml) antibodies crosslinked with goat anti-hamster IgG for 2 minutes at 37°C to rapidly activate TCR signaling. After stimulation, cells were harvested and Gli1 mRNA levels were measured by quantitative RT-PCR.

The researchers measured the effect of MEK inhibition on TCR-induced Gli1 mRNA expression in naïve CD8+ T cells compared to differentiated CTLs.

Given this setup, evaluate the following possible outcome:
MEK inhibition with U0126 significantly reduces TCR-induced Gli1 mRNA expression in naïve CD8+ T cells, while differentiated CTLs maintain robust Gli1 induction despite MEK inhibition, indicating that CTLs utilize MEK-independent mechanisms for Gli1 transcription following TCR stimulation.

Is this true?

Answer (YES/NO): NO